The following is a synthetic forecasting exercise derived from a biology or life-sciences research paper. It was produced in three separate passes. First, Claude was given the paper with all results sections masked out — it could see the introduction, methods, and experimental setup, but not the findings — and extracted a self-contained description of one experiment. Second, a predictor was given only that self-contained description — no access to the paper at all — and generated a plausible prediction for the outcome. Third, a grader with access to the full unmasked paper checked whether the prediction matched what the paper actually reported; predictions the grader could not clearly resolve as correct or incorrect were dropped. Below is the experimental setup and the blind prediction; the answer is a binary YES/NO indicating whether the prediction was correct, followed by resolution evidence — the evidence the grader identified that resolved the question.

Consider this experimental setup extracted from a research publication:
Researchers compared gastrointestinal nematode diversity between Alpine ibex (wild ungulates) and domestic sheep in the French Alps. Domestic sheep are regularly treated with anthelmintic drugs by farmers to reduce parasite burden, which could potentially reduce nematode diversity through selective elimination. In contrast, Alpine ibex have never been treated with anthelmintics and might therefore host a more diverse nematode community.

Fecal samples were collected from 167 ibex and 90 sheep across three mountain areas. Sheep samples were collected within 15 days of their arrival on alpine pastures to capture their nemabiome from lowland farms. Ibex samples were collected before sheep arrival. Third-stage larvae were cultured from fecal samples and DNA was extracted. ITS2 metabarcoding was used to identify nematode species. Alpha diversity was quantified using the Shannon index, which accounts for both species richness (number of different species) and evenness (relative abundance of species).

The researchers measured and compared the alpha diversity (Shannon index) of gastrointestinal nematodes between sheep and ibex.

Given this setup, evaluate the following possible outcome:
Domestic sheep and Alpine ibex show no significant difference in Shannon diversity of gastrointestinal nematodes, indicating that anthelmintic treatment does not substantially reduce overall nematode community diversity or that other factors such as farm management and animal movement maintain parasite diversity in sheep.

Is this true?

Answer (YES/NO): NO